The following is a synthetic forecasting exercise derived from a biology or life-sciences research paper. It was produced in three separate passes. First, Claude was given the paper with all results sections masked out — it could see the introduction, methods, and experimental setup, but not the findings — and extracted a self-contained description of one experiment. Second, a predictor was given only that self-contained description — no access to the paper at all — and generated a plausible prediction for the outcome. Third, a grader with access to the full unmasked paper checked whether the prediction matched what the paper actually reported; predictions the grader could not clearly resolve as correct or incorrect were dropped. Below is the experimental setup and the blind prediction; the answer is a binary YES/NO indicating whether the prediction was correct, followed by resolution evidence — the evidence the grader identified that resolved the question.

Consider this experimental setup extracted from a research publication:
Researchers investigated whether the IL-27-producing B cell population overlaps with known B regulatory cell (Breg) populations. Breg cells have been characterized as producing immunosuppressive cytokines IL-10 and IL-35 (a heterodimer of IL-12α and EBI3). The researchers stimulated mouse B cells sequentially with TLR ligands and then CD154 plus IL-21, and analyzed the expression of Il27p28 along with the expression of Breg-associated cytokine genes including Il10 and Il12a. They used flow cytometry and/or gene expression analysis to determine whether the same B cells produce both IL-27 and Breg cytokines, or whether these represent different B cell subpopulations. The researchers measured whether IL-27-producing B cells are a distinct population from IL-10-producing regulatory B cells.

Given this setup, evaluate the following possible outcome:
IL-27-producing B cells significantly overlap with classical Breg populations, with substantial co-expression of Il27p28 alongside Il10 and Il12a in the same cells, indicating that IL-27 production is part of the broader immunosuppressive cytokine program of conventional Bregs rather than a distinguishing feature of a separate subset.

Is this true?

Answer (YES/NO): NO